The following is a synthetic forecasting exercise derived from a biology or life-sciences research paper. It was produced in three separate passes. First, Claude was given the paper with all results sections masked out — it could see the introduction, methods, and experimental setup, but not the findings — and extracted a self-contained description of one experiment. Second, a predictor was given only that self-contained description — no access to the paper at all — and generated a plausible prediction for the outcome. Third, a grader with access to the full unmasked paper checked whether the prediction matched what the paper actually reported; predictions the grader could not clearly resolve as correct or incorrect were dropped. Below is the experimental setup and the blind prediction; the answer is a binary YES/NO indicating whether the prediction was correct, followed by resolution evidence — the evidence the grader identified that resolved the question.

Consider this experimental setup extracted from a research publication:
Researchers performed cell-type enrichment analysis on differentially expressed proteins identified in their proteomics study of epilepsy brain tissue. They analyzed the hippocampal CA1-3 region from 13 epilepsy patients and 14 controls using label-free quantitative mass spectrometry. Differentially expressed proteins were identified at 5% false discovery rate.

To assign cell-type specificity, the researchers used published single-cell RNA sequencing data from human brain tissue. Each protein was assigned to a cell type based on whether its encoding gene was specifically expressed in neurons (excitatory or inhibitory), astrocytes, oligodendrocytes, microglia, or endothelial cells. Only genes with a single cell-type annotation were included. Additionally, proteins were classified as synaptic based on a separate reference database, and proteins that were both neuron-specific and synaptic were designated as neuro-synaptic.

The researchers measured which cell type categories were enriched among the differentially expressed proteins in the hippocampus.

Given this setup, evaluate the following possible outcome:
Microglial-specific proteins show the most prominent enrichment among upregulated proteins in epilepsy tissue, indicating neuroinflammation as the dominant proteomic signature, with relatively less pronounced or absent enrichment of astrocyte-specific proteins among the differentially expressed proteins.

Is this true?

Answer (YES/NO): NO